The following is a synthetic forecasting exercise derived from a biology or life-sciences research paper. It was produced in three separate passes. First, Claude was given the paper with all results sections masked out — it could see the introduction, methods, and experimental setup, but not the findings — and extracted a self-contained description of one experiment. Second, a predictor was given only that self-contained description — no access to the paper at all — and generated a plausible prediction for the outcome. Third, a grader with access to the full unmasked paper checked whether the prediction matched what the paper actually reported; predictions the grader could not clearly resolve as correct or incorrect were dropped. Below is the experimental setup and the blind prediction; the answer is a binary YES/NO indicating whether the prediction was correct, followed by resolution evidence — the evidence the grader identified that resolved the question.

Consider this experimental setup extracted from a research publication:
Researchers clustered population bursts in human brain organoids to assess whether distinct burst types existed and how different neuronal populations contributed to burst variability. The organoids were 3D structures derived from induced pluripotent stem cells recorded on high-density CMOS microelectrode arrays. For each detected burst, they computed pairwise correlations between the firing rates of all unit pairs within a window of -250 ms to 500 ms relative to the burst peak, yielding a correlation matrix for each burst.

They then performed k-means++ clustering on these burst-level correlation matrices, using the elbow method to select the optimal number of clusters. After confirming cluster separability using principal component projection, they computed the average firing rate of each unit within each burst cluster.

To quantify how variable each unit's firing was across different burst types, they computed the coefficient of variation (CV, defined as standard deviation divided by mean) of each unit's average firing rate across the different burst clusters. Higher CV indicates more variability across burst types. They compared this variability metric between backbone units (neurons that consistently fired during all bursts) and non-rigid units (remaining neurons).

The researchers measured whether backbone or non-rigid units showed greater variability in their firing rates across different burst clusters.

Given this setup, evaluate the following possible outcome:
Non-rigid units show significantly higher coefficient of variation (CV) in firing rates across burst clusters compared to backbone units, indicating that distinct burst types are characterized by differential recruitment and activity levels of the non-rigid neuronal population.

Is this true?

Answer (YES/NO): YES